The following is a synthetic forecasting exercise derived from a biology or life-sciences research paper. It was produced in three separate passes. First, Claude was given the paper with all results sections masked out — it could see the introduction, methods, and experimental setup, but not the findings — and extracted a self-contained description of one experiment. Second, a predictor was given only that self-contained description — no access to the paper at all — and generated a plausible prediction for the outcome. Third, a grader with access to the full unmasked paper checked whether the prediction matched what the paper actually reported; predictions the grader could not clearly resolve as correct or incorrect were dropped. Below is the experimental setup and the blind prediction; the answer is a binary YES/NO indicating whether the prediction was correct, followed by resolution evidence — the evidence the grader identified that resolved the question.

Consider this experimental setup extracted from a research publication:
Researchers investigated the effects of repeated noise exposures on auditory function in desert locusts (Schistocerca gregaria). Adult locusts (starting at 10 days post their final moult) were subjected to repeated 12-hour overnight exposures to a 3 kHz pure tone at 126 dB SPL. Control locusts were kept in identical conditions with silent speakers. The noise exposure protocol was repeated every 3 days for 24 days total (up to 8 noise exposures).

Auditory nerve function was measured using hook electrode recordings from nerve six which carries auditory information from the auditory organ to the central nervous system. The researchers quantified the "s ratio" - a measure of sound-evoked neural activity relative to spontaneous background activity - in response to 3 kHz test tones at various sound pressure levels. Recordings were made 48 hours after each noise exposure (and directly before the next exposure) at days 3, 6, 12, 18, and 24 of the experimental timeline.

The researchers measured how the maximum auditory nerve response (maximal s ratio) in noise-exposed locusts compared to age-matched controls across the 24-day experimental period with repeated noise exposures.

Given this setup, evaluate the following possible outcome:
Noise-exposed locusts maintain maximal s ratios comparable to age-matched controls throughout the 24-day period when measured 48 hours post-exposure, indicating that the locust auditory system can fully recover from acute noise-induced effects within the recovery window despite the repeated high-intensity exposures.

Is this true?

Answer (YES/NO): NO